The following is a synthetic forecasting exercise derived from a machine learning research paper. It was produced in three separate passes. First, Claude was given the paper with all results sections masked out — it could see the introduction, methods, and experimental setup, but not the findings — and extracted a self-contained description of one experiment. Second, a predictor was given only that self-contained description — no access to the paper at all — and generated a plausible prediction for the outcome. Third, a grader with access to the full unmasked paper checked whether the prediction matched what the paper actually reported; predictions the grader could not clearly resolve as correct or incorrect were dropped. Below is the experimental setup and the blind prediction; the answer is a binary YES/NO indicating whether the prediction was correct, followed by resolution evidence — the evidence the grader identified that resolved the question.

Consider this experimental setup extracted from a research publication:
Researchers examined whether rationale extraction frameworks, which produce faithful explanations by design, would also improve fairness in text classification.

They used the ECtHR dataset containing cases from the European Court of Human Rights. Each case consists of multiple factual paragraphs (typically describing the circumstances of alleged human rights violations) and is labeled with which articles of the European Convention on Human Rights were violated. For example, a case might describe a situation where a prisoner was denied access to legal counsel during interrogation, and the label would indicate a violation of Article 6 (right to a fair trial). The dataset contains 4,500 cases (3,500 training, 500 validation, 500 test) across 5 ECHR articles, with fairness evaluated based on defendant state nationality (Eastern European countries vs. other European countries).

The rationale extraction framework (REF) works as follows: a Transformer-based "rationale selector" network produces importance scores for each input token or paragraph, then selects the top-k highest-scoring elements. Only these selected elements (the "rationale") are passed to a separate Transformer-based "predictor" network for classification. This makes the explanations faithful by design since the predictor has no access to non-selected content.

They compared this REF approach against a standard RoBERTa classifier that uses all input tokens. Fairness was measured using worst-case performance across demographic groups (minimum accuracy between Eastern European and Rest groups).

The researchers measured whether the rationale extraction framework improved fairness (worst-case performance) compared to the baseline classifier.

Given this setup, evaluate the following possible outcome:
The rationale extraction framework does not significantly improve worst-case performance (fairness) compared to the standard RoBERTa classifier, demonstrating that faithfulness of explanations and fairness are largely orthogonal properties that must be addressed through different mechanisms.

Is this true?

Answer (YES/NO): YES